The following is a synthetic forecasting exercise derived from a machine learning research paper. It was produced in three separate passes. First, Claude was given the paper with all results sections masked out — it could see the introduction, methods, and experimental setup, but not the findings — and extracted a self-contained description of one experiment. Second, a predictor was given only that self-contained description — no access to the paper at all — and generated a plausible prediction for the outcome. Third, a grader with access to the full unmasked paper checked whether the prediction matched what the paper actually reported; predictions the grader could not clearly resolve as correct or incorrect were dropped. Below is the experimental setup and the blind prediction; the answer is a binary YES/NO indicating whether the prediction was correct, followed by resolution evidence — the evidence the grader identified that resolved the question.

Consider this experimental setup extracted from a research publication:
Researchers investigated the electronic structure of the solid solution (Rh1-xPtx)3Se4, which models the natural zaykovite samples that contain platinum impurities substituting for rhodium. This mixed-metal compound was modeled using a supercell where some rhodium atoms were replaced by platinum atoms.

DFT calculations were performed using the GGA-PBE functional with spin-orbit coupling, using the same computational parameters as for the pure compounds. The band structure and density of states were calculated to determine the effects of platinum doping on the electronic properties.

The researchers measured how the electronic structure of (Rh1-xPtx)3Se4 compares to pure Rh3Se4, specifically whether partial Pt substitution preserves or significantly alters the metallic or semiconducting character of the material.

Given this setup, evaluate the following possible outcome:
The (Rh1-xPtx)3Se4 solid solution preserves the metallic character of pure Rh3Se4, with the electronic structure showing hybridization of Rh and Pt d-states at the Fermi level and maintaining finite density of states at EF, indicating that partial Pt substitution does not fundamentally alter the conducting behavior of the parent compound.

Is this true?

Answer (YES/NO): YES